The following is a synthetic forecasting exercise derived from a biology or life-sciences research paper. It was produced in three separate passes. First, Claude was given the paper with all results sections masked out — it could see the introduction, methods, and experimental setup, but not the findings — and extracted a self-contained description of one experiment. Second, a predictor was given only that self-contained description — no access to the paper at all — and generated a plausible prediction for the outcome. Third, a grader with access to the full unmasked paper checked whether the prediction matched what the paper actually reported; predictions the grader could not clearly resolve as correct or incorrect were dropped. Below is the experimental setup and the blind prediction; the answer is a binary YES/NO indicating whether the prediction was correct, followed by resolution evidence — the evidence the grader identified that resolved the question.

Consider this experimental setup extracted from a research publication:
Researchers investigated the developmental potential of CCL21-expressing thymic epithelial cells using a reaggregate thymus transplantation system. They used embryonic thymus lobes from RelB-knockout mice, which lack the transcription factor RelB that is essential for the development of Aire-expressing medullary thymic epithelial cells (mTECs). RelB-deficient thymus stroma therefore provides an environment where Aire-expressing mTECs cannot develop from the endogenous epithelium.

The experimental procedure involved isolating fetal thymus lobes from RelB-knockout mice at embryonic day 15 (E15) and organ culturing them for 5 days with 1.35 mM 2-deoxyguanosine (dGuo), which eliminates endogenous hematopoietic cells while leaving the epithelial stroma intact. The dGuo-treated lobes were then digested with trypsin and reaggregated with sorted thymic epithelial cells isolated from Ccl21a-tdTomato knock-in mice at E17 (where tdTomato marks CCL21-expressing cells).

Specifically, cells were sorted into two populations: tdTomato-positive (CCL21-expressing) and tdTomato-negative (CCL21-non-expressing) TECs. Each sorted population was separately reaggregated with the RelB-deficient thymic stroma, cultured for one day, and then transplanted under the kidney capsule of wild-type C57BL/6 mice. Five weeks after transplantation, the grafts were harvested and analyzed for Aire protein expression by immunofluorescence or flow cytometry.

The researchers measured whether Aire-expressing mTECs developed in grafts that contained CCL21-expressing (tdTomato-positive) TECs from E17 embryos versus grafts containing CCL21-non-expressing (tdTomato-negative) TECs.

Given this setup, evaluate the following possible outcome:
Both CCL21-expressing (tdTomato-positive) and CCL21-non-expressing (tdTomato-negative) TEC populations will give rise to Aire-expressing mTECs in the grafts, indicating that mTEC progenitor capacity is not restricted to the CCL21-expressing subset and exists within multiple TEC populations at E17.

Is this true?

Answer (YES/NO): YES